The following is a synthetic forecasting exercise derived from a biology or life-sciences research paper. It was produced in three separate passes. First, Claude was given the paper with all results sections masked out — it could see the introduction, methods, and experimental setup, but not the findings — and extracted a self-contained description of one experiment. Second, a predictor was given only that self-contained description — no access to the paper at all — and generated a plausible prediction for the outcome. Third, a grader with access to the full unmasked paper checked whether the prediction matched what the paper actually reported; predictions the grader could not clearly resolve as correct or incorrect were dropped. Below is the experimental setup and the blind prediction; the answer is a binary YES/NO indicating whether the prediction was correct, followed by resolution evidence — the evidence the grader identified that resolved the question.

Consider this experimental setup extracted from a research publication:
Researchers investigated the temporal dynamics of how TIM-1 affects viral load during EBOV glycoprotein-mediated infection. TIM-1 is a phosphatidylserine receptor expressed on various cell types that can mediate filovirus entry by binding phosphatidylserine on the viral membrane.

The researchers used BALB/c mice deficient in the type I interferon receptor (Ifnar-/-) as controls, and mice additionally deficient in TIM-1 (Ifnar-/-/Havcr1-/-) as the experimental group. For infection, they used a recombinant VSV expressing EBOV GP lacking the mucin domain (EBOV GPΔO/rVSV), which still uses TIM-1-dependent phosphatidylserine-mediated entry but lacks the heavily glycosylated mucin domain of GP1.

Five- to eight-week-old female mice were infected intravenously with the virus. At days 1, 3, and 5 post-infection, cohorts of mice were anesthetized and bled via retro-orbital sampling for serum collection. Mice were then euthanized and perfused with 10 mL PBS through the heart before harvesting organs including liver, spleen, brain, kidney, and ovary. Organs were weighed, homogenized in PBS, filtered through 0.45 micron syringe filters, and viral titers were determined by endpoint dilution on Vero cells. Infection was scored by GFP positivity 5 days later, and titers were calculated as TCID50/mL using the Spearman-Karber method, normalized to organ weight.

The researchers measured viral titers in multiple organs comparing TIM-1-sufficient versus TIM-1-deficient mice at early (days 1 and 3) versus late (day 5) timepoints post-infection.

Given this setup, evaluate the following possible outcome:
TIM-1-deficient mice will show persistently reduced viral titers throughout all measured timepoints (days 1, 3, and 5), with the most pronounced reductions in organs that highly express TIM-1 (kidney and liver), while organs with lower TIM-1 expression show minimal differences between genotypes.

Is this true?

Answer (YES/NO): NO